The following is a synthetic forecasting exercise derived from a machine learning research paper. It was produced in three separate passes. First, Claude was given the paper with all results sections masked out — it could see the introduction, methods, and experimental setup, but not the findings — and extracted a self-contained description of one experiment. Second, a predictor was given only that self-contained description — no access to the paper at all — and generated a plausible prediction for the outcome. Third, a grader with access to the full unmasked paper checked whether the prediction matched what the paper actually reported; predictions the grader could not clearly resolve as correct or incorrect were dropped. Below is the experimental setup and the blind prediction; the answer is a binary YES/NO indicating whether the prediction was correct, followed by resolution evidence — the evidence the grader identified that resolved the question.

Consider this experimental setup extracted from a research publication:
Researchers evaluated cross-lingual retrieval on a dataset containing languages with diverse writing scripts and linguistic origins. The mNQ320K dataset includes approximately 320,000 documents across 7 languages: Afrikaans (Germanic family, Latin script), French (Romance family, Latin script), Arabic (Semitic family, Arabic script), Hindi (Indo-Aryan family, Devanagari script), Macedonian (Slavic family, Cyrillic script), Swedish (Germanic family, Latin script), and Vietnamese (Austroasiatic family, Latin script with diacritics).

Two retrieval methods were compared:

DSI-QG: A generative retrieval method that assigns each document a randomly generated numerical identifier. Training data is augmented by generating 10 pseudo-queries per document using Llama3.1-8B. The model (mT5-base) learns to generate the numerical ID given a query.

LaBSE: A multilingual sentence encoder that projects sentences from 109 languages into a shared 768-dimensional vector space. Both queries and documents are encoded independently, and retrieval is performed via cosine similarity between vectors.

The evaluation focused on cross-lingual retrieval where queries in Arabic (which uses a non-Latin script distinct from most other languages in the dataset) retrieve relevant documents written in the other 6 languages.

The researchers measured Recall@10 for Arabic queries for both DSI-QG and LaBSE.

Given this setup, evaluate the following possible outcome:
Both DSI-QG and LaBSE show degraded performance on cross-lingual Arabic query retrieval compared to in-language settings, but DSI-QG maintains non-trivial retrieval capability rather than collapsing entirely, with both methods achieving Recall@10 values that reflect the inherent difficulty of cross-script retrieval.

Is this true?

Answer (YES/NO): YES